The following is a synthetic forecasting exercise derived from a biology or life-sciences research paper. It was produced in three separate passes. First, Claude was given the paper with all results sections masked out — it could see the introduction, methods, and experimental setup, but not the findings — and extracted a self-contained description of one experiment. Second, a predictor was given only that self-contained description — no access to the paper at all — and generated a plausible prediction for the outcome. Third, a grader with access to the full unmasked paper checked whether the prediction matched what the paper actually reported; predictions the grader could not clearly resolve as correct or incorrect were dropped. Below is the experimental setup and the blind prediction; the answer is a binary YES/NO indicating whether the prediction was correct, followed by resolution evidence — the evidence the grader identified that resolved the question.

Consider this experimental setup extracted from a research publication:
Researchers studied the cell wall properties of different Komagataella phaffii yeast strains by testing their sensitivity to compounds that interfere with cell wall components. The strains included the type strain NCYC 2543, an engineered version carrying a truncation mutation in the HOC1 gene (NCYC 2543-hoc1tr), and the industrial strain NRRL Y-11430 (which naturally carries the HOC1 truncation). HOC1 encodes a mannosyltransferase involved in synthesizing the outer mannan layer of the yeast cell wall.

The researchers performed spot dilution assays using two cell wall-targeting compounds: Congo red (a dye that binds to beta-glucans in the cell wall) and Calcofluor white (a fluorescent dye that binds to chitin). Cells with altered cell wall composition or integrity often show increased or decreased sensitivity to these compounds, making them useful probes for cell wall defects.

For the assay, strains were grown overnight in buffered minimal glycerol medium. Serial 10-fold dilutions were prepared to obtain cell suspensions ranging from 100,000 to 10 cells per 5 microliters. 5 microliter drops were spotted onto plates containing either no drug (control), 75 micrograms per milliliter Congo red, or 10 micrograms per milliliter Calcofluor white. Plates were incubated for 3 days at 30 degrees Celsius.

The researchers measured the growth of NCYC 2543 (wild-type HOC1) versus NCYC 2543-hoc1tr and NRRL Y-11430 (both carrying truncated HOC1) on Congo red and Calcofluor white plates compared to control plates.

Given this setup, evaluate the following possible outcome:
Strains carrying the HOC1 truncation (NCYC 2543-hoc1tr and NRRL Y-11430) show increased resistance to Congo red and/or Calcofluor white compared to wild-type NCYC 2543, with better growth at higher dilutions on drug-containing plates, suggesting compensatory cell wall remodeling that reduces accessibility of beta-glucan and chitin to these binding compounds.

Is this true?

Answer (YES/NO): NO